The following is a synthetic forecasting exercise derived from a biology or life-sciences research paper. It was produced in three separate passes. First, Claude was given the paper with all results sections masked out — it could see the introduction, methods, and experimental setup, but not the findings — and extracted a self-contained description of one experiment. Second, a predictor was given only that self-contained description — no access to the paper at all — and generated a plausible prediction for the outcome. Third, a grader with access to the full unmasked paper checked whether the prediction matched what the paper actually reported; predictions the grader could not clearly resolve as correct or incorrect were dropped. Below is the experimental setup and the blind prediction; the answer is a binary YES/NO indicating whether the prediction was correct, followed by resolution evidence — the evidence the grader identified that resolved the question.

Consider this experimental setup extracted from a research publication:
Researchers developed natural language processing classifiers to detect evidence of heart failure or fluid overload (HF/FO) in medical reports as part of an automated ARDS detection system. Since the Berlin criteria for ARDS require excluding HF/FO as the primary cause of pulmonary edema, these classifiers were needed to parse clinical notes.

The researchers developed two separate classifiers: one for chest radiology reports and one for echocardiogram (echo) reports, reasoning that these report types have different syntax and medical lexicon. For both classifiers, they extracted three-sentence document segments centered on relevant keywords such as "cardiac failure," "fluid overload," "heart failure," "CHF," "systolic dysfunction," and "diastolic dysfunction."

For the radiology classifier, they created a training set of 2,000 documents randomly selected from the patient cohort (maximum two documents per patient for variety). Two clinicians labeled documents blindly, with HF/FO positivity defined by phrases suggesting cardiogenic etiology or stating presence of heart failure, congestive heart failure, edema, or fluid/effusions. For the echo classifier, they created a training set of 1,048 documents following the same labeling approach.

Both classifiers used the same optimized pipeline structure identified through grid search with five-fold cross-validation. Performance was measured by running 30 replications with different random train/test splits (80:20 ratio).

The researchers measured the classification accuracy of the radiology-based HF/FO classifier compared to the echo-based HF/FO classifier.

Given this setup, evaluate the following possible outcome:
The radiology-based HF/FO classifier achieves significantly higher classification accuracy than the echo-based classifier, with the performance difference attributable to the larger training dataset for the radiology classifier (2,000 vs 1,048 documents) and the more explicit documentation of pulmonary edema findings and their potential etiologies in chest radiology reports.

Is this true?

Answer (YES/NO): NO